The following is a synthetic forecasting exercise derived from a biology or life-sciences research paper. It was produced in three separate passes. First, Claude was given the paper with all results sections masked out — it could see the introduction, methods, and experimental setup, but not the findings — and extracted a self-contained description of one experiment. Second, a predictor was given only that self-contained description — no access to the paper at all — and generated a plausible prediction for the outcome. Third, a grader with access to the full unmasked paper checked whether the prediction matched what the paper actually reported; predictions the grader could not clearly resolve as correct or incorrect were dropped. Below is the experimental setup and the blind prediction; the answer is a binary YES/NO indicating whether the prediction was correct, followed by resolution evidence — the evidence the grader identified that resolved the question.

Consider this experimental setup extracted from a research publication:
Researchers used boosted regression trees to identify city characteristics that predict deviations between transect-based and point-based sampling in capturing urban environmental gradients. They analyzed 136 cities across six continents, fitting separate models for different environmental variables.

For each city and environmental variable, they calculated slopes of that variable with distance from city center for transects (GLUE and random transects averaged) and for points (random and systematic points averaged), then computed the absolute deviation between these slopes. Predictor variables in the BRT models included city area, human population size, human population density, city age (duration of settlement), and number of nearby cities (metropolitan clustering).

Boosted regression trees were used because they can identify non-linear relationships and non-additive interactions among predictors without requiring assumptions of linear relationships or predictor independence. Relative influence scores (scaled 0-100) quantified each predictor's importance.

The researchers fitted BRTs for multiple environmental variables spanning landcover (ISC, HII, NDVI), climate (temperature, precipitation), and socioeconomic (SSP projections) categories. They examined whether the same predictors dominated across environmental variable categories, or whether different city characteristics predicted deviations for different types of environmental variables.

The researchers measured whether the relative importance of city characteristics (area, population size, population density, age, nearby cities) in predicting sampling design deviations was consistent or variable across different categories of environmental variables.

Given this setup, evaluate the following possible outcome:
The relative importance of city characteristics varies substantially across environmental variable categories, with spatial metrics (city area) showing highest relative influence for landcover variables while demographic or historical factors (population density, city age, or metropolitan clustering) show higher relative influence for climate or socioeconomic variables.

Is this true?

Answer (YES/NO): NO